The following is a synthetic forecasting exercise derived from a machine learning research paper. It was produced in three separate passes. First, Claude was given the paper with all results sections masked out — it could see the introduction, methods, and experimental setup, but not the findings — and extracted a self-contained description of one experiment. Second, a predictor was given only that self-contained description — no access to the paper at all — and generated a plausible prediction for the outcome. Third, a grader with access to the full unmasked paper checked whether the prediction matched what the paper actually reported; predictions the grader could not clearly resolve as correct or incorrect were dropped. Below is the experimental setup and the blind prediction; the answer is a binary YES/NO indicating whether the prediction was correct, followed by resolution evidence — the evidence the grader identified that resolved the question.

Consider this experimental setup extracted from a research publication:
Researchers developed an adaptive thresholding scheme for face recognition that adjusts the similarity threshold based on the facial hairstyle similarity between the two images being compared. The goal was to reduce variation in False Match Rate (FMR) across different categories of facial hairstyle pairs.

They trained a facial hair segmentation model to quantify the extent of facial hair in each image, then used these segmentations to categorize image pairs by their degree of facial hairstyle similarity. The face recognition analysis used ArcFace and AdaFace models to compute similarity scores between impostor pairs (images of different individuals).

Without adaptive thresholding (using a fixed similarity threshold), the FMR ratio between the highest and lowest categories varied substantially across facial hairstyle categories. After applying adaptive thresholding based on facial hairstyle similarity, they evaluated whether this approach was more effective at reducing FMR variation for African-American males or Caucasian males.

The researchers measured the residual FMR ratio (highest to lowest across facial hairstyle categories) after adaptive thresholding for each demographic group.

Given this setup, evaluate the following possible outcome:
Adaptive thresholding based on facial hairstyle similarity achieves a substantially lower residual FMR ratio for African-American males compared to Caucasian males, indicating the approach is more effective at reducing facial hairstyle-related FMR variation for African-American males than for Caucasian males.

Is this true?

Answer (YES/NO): NO